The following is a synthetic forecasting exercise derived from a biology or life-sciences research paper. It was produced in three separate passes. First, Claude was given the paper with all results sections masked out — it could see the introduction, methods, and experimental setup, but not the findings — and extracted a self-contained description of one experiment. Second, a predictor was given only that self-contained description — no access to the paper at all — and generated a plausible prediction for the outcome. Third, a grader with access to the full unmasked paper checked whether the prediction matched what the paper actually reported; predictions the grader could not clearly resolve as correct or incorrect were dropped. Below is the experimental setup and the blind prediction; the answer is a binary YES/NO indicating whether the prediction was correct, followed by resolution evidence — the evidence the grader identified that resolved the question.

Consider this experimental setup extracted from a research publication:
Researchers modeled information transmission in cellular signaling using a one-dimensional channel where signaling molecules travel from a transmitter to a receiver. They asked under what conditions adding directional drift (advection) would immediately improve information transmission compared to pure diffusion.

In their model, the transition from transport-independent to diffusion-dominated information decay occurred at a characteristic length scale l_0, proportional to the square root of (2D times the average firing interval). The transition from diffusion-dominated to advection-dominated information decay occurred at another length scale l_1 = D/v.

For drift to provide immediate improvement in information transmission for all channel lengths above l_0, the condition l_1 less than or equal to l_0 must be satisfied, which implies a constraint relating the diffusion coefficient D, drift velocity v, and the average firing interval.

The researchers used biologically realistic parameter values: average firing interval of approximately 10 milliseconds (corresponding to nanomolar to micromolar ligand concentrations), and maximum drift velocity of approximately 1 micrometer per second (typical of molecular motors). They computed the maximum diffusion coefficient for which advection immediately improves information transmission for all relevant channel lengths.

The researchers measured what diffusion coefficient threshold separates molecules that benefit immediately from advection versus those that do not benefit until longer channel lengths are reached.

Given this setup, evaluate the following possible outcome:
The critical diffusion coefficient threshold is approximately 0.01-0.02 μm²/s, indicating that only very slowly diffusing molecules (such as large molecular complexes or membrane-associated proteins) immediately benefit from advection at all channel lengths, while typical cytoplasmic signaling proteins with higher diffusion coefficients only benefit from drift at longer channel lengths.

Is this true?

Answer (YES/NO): YES